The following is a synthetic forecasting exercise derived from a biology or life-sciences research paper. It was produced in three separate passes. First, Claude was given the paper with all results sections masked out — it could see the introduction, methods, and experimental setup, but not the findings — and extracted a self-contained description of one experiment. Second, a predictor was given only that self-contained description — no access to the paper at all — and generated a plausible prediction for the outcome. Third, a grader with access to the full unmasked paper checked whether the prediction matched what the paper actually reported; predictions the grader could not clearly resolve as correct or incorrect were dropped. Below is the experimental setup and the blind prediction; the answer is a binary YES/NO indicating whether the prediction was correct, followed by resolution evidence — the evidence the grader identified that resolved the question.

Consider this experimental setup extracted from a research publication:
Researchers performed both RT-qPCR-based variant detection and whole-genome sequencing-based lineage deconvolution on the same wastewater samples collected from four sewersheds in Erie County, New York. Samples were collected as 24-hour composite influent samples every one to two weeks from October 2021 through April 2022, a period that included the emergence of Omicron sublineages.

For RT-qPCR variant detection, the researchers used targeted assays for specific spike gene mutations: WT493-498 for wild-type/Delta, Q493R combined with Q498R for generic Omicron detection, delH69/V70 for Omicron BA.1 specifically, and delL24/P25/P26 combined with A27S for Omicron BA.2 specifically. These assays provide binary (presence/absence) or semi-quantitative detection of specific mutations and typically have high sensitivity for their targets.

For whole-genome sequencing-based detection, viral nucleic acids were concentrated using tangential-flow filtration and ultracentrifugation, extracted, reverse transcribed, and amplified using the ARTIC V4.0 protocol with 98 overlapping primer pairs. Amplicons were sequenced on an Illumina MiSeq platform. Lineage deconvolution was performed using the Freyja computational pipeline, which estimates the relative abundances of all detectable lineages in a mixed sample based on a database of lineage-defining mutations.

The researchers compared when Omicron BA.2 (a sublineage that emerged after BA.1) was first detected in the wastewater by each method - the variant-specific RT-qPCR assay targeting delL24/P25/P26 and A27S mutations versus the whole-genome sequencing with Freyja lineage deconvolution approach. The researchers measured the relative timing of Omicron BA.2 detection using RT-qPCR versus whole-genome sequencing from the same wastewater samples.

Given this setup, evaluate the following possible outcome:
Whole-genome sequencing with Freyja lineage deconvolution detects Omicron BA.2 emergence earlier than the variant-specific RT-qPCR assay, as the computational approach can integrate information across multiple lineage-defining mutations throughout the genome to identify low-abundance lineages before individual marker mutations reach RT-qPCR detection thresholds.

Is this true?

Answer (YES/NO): YES